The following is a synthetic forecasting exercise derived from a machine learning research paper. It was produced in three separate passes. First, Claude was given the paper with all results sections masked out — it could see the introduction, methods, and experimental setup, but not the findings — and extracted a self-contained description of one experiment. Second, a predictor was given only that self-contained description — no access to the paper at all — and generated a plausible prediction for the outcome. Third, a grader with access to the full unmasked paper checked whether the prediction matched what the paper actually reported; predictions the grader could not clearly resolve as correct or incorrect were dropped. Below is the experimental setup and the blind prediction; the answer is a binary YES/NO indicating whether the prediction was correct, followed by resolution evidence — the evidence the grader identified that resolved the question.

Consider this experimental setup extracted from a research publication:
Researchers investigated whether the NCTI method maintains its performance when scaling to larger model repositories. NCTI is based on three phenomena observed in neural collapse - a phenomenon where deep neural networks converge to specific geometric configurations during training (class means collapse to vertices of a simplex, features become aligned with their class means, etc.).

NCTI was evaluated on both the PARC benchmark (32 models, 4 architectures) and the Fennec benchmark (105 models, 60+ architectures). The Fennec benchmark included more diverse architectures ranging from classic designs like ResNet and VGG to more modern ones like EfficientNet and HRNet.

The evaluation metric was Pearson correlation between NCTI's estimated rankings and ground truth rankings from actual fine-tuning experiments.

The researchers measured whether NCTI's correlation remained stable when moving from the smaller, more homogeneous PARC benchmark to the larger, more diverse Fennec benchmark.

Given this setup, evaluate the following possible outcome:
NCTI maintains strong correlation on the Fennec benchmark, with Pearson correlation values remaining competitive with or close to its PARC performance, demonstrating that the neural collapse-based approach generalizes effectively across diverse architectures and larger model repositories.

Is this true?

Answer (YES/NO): NO